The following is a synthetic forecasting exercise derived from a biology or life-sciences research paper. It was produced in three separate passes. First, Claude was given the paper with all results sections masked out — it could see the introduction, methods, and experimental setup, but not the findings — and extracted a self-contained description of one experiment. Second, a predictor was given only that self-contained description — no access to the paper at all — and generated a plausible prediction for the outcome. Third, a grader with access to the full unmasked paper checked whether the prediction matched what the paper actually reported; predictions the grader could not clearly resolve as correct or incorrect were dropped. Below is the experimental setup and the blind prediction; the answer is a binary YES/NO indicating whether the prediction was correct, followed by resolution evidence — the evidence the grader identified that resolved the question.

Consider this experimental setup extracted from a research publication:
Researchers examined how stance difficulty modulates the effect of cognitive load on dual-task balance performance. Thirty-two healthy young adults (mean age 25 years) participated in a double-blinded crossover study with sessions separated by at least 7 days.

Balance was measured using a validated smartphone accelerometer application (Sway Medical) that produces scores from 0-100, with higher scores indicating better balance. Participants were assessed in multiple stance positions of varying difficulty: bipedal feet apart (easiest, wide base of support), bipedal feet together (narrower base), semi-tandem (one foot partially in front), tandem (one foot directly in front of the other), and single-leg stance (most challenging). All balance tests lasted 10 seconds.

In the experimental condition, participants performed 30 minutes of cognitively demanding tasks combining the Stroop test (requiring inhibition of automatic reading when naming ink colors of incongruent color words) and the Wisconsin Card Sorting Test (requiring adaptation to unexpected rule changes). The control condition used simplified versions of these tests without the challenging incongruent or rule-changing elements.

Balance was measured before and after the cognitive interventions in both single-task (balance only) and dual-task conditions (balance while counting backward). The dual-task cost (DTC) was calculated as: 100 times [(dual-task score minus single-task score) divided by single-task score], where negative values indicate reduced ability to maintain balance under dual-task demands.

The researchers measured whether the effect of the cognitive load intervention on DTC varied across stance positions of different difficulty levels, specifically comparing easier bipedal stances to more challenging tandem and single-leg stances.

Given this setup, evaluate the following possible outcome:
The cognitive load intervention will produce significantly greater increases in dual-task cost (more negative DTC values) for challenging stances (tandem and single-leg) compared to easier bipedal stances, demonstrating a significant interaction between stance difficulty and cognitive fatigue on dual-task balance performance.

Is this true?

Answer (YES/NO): NO